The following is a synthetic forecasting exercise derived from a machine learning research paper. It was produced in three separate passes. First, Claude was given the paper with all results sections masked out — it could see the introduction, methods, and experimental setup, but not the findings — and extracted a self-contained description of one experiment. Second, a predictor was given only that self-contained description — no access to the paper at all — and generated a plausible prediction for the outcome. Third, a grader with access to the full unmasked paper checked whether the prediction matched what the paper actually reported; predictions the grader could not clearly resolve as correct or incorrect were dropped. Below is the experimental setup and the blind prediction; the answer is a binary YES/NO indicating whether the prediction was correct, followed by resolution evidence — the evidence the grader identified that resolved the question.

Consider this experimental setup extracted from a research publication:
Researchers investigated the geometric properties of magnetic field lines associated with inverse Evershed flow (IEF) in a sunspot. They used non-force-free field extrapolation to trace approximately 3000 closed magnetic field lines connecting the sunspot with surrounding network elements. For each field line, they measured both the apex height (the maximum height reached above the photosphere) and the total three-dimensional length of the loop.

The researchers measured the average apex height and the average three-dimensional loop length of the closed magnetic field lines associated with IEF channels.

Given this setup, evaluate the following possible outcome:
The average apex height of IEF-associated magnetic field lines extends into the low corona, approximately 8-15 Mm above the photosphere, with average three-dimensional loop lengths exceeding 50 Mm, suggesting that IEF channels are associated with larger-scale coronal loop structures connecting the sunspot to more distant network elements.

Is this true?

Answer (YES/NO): NO